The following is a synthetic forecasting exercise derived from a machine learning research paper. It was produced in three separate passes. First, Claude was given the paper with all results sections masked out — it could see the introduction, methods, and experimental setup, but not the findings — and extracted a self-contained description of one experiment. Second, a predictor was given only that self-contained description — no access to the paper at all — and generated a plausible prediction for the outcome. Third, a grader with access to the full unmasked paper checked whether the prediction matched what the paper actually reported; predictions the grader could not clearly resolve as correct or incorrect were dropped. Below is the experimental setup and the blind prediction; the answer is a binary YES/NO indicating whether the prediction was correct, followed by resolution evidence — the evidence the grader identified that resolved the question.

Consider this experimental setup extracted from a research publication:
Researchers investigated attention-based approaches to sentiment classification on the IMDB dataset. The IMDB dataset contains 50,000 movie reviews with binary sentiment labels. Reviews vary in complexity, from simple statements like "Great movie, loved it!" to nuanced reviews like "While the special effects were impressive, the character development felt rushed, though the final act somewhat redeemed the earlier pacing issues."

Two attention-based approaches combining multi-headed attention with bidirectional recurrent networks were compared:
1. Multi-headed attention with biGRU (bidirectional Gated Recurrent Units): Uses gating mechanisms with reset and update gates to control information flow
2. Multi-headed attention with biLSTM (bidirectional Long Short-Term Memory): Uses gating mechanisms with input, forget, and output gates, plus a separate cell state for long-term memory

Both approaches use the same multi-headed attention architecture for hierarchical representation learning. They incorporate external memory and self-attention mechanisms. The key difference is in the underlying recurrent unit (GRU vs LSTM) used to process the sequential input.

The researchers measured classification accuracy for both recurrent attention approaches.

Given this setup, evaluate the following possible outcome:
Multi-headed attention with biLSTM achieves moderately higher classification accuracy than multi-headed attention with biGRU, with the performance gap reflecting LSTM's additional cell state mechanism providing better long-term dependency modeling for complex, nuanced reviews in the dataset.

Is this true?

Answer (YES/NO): NO